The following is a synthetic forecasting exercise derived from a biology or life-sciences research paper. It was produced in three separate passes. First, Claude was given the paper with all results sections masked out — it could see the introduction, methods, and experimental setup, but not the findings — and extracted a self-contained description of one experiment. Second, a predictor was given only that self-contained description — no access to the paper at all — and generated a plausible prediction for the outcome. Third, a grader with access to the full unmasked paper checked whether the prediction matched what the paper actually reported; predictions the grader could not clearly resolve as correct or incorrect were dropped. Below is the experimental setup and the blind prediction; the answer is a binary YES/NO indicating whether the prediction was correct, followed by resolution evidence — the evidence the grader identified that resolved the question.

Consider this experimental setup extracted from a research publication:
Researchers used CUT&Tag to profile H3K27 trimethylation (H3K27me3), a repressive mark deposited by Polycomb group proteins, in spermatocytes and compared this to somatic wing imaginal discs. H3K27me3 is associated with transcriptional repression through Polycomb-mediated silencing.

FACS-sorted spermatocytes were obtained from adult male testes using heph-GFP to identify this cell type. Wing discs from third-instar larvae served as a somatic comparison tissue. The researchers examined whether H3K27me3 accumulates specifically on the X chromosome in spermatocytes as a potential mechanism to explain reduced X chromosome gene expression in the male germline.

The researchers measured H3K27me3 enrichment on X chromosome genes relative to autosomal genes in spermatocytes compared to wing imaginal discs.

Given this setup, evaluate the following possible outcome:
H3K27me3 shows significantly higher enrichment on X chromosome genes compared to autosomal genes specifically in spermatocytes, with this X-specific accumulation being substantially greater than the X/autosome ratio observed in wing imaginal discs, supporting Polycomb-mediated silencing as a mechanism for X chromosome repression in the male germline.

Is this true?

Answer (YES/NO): NO